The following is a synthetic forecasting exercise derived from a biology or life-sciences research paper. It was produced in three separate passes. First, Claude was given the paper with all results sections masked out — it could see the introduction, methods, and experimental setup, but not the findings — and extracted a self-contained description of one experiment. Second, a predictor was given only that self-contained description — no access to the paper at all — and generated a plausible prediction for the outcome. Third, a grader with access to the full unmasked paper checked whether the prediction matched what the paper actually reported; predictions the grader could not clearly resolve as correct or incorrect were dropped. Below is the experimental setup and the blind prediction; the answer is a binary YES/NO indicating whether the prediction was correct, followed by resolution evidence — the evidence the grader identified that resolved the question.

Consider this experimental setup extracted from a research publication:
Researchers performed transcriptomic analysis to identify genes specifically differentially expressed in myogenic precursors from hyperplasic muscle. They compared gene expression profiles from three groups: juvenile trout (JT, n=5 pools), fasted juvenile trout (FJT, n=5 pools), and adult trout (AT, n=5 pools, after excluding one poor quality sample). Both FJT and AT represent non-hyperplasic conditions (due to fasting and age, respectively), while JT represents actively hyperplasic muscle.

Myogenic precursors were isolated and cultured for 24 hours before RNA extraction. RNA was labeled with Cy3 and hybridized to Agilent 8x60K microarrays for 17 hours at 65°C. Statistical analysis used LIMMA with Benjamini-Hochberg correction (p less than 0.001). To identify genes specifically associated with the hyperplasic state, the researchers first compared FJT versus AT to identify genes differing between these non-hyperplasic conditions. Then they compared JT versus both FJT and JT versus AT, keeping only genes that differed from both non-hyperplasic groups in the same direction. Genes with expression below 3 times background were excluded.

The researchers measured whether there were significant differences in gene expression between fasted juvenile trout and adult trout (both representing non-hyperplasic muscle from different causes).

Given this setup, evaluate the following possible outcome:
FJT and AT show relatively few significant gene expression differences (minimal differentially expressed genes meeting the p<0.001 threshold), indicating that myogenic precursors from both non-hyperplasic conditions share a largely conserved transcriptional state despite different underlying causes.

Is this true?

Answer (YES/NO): YES